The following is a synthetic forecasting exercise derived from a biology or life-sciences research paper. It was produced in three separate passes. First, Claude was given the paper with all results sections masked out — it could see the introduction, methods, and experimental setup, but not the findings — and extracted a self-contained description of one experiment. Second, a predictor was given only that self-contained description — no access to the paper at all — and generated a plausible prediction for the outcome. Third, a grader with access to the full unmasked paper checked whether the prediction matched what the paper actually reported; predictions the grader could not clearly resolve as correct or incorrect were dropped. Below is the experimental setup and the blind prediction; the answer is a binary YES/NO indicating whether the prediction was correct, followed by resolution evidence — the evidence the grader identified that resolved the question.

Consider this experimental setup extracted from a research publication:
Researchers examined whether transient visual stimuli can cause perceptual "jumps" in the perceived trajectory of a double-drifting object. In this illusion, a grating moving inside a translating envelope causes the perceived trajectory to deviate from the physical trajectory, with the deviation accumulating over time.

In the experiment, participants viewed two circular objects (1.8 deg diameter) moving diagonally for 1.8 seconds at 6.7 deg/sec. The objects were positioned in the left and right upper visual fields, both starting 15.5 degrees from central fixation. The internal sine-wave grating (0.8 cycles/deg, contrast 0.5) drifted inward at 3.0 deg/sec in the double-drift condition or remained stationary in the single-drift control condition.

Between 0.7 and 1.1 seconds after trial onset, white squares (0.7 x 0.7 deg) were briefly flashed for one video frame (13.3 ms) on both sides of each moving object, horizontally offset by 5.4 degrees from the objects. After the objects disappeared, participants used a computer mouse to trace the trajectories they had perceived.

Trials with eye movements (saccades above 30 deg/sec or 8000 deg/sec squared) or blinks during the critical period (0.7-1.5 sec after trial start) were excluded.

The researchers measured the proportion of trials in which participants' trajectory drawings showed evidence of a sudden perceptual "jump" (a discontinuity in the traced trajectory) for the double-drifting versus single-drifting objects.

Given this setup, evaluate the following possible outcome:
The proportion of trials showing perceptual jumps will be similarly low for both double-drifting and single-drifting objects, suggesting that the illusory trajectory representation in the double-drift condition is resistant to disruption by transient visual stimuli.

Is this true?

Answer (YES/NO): NO